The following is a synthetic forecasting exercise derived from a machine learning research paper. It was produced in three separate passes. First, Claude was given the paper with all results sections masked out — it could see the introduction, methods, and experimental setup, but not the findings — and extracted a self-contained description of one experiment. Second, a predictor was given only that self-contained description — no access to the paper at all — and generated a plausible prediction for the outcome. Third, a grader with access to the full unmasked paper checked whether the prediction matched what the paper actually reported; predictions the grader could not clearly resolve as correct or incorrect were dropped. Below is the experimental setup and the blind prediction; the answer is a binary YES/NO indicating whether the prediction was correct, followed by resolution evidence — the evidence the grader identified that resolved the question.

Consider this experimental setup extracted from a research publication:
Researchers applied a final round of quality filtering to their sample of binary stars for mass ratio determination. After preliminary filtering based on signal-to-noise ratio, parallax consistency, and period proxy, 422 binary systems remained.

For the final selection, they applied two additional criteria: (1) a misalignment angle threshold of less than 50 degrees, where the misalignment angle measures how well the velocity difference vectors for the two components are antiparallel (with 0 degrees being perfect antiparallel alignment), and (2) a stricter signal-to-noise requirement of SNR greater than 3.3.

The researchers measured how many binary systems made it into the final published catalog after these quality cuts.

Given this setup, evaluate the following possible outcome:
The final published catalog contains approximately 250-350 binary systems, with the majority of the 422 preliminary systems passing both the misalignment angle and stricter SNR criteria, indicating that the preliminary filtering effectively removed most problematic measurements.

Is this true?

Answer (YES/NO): NO